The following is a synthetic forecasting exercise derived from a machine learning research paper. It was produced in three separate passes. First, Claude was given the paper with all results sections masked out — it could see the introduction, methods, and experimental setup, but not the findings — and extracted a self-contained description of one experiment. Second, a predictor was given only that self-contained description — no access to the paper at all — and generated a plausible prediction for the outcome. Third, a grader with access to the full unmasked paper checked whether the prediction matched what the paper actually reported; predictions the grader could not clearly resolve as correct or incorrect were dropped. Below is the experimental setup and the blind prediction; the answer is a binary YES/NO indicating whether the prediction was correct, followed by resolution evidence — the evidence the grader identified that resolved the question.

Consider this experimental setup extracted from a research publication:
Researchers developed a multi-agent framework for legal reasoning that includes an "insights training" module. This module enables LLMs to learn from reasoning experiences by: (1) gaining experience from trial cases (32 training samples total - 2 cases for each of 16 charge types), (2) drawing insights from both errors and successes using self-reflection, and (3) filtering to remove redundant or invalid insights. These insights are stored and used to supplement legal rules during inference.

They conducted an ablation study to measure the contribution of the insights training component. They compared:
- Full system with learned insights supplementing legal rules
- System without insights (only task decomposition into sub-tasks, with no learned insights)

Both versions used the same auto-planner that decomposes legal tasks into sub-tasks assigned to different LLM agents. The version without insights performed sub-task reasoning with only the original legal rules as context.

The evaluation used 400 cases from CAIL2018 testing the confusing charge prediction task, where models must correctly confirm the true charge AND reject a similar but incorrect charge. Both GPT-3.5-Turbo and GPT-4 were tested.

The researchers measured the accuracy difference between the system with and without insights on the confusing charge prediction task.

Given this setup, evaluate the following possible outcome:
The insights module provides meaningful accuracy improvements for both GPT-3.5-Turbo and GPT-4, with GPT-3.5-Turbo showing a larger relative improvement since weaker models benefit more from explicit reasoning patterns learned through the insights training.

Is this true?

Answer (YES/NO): NO